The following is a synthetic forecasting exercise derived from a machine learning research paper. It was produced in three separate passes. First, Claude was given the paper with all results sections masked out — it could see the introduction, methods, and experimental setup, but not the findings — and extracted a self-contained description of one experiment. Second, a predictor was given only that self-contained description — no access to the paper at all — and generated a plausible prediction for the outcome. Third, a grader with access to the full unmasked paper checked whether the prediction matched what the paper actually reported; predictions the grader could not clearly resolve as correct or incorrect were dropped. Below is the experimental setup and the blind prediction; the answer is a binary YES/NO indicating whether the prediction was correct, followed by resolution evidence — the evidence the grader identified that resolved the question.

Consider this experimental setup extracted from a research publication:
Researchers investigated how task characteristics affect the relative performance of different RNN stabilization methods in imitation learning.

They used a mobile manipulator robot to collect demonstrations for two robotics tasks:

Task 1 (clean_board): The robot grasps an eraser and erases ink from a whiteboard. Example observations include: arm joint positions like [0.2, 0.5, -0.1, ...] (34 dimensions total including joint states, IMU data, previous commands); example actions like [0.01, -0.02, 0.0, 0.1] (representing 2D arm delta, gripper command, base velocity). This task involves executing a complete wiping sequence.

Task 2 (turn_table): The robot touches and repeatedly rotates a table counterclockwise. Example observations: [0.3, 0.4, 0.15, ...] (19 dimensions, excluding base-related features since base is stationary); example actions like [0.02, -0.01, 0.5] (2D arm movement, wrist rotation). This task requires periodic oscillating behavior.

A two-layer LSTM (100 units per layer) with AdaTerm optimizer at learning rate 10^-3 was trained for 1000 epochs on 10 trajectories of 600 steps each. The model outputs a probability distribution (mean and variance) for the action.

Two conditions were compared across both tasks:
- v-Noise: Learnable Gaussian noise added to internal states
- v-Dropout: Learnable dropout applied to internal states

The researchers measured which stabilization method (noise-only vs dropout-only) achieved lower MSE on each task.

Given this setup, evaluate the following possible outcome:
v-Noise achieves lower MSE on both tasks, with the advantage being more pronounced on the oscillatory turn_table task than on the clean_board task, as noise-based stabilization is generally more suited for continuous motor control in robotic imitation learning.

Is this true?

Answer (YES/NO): NO